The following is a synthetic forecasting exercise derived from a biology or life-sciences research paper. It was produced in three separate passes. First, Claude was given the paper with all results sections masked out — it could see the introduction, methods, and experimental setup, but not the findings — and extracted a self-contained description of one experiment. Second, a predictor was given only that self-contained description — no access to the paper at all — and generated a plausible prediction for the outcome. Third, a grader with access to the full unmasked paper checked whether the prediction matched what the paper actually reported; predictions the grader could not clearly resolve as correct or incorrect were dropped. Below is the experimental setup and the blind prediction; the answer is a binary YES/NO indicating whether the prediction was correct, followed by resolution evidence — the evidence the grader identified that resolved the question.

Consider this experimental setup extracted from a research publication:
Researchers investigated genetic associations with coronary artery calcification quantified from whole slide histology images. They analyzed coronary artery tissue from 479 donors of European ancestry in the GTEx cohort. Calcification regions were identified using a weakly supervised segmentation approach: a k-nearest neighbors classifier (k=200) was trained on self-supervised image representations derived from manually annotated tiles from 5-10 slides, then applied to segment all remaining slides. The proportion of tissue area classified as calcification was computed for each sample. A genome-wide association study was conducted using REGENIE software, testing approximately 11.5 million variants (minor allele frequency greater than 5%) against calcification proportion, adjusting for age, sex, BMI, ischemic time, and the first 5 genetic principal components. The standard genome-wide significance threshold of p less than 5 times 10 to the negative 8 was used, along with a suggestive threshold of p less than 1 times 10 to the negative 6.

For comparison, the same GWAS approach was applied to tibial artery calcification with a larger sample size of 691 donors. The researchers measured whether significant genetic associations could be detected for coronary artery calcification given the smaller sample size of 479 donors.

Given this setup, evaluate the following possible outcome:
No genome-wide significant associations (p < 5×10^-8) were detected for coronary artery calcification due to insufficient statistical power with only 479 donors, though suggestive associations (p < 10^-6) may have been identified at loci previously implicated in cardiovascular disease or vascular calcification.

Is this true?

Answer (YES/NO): YES